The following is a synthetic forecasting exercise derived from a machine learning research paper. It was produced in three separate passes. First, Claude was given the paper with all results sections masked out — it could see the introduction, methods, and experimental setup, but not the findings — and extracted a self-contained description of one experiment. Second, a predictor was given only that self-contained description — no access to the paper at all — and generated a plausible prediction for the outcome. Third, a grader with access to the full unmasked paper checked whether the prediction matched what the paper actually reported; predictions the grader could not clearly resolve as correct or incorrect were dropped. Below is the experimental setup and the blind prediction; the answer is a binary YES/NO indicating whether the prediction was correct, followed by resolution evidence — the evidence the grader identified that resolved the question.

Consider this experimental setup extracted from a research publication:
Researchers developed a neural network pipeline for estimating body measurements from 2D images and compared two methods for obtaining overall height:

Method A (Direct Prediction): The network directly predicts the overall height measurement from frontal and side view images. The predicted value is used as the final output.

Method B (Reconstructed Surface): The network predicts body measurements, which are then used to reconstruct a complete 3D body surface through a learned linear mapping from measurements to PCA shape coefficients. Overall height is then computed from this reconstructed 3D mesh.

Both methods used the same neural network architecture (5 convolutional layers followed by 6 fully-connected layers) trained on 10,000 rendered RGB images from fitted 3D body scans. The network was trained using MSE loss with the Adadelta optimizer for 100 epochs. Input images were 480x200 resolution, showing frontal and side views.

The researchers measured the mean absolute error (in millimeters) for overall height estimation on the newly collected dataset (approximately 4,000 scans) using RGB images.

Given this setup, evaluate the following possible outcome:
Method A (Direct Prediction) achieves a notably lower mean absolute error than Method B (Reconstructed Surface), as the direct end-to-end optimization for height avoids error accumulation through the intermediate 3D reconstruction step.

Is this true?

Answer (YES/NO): YES